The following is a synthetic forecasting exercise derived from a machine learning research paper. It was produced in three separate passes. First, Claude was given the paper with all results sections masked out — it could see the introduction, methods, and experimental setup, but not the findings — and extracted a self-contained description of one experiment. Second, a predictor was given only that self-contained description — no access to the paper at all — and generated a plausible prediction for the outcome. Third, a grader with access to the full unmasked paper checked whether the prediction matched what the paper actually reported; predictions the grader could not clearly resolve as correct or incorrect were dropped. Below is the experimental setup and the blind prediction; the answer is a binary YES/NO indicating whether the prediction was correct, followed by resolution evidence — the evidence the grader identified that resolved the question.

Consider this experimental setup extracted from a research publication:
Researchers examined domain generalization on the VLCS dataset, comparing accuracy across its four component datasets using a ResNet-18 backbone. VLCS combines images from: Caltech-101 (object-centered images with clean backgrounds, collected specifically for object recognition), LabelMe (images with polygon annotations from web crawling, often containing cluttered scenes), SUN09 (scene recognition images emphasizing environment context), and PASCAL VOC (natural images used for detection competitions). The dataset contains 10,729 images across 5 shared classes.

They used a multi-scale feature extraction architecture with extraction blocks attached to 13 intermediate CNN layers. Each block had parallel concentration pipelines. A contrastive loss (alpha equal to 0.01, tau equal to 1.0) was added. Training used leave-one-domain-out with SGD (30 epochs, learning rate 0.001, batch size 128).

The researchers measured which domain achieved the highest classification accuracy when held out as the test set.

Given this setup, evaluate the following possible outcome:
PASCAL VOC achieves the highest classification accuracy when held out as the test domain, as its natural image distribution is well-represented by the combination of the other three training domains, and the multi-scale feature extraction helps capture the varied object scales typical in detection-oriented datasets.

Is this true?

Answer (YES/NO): NO